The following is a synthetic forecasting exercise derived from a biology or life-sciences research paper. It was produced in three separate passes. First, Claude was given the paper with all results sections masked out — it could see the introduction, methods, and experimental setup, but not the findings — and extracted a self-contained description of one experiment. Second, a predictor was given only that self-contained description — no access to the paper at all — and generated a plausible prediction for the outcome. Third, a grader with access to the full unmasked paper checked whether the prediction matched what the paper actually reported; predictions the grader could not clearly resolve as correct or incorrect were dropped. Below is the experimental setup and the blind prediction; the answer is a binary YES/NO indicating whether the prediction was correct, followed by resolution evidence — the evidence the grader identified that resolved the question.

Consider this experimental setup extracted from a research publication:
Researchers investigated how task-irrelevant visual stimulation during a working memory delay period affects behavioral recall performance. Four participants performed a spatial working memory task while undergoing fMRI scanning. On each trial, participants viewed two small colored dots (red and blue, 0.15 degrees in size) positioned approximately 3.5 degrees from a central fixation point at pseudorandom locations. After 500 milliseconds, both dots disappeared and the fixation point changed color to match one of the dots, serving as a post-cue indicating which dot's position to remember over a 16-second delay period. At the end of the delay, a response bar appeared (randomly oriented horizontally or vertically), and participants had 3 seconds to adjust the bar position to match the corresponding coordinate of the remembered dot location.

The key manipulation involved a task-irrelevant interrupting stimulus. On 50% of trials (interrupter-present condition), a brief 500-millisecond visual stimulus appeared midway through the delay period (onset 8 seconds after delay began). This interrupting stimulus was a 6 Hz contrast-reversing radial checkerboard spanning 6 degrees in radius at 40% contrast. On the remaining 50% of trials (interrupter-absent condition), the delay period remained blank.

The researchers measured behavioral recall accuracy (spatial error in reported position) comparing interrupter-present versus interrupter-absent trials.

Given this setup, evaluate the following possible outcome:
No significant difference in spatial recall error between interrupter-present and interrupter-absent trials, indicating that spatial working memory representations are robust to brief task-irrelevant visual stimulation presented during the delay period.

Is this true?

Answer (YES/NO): YES